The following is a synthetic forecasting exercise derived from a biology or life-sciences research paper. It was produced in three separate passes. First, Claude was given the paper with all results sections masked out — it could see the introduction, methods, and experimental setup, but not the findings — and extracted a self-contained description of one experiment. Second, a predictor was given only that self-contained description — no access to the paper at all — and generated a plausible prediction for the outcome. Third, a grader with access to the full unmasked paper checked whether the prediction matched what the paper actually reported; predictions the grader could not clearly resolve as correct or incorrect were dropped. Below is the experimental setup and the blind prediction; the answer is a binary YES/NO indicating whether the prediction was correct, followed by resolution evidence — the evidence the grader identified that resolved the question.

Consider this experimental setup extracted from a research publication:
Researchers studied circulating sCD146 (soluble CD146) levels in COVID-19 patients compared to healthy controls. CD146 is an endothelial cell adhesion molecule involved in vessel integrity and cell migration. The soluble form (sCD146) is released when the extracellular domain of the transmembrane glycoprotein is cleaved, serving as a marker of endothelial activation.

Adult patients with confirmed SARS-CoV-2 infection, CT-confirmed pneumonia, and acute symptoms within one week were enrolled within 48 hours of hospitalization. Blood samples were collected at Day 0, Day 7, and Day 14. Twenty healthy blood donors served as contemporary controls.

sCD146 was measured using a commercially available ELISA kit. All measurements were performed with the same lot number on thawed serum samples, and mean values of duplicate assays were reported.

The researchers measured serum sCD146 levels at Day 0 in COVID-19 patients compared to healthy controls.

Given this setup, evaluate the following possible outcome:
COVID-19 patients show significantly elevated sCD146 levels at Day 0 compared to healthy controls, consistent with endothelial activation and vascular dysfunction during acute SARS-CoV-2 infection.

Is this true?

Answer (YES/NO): NO